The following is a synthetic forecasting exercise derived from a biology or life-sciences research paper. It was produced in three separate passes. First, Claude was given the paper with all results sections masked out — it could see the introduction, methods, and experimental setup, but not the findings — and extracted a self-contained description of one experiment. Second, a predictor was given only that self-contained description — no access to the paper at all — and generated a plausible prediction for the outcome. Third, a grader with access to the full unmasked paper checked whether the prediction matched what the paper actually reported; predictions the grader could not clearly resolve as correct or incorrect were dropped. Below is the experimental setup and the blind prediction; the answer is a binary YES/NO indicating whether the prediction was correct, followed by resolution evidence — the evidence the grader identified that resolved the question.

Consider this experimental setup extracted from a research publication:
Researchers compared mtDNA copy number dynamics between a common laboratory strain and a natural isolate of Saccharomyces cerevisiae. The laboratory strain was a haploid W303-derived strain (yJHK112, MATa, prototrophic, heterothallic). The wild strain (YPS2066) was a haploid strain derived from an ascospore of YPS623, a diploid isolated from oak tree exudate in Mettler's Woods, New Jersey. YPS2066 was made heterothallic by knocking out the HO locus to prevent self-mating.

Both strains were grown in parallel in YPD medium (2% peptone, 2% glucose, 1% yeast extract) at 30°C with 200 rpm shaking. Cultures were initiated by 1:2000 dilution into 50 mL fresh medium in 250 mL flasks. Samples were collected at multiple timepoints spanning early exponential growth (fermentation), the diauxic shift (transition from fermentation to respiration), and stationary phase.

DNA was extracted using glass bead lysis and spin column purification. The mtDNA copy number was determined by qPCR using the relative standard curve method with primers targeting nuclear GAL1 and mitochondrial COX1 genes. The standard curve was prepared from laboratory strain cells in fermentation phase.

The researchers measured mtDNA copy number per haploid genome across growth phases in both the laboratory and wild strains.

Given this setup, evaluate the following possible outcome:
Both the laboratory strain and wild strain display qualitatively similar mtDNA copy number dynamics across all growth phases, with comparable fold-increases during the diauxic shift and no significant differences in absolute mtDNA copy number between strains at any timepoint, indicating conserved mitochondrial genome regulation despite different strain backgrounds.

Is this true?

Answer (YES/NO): NO